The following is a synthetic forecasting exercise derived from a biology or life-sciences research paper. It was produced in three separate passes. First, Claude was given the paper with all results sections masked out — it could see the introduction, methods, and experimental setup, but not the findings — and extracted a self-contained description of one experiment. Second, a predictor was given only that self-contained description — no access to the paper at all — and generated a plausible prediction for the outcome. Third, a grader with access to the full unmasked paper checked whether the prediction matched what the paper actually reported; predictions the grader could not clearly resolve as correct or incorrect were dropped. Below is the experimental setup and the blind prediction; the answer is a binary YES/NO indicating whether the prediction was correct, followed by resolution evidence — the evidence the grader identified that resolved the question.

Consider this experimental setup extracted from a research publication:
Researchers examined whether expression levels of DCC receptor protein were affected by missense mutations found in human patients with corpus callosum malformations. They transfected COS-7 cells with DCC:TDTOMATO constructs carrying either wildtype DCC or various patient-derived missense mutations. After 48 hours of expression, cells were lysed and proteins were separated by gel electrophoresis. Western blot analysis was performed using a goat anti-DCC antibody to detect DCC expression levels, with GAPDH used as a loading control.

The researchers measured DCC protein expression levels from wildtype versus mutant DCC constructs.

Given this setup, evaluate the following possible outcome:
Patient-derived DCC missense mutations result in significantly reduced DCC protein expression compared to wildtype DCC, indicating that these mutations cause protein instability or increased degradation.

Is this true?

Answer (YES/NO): NO